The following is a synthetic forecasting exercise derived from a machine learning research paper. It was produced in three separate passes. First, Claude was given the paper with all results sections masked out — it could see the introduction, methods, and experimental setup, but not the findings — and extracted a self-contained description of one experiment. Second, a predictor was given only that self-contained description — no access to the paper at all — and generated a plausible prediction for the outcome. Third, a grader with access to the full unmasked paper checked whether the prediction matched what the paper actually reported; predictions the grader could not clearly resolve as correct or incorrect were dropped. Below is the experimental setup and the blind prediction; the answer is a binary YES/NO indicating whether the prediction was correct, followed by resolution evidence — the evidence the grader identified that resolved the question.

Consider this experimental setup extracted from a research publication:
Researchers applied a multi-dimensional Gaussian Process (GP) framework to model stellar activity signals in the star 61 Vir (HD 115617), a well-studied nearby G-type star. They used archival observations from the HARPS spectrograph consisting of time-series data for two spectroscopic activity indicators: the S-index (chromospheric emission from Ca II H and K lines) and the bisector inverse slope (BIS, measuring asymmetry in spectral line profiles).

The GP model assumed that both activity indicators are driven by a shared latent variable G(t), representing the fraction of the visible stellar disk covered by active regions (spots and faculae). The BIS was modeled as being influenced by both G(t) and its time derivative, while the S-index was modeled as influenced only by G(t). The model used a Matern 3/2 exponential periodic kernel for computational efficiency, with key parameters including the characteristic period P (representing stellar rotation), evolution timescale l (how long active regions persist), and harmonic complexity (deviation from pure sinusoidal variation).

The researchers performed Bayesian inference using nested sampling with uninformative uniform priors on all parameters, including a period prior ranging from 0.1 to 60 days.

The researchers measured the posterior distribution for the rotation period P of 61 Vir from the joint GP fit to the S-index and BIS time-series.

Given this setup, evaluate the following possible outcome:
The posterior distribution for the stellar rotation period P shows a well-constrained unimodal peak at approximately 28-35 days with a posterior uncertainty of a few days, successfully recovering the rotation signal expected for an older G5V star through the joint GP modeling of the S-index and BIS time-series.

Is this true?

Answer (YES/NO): NO